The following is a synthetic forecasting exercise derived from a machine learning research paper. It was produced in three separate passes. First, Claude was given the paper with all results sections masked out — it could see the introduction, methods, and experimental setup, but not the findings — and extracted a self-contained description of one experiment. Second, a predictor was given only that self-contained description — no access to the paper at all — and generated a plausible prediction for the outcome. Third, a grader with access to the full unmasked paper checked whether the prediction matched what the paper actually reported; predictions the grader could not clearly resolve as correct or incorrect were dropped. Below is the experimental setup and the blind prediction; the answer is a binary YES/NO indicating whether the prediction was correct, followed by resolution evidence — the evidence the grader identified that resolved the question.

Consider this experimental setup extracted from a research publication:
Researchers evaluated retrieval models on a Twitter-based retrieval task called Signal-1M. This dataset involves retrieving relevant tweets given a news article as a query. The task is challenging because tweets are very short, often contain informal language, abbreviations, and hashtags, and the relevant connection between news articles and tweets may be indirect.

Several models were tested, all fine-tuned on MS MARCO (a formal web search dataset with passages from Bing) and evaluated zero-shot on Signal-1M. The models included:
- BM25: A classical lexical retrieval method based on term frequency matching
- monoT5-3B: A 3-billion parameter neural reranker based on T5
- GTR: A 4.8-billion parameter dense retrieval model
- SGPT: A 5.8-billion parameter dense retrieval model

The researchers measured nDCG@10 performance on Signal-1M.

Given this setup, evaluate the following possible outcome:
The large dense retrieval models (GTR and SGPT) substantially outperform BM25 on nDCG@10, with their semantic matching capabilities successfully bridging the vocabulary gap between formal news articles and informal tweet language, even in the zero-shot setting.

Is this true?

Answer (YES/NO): NO